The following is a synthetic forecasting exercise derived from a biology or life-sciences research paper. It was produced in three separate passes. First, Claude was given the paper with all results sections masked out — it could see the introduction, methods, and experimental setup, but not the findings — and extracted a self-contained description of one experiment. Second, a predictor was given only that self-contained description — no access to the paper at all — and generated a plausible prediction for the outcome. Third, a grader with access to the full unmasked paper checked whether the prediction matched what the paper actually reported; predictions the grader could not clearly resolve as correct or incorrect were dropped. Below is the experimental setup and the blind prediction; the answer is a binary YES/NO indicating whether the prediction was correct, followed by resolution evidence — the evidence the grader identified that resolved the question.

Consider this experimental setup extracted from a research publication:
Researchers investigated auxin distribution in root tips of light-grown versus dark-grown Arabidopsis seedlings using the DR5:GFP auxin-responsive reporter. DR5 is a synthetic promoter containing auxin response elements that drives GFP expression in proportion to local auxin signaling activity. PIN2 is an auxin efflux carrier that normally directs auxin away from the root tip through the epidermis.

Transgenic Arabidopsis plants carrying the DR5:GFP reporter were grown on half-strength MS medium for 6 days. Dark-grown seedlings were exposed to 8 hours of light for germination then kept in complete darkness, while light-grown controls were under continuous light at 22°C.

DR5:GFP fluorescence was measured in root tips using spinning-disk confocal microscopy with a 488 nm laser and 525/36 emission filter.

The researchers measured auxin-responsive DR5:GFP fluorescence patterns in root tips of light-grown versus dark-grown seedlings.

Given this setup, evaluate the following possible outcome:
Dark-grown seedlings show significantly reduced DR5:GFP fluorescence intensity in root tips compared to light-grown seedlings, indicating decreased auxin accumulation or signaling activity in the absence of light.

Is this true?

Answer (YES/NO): NO